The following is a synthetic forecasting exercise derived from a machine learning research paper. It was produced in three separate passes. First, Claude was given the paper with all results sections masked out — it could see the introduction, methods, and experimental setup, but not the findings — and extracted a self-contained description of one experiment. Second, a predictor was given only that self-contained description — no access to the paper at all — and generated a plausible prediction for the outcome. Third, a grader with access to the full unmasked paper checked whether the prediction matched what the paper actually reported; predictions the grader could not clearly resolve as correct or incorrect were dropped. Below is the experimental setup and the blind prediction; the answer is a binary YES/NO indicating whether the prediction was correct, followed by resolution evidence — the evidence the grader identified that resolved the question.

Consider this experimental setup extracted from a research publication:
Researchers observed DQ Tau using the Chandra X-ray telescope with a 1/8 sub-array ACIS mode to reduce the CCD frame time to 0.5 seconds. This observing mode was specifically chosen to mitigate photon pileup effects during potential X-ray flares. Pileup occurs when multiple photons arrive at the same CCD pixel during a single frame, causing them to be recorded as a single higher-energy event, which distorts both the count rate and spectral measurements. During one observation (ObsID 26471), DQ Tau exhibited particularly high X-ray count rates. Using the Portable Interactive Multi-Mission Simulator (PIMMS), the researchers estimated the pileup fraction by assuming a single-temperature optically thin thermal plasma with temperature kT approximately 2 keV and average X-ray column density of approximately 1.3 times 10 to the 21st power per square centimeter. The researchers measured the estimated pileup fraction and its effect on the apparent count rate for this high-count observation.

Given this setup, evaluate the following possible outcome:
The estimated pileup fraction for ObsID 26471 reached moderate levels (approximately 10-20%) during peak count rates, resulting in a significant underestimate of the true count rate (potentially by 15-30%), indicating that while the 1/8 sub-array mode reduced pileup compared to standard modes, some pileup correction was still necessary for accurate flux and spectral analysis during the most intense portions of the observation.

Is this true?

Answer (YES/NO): NO